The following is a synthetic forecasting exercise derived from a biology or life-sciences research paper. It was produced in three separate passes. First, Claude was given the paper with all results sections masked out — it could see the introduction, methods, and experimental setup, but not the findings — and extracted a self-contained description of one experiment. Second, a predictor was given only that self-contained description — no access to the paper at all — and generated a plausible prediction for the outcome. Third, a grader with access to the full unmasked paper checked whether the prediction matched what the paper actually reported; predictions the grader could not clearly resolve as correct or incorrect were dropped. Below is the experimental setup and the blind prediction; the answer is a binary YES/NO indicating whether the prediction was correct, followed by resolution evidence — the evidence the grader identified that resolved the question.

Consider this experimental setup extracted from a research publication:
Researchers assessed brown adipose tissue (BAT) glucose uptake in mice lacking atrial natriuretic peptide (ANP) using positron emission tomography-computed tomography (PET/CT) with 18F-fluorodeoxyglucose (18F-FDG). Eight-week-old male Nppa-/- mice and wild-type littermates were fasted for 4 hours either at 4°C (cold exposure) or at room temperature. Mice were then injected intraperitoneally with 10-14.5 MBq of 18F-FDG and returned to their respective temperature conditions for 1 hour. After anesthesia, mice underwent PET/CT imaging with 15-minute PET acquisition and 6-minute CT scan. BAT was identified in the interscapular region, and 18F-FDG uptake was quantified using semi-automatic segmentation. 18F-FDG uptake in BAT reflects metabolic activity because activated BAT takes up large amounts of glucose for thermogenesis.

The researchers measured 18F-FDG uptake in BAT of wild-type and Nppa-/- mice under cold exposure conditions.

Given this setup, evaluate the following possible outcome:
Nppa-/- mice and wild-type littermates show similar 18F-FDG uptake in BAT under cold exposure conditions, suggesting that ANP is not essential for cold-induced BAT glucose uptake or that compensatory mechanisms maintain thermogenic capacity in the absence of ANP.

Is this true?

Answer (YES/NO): NO